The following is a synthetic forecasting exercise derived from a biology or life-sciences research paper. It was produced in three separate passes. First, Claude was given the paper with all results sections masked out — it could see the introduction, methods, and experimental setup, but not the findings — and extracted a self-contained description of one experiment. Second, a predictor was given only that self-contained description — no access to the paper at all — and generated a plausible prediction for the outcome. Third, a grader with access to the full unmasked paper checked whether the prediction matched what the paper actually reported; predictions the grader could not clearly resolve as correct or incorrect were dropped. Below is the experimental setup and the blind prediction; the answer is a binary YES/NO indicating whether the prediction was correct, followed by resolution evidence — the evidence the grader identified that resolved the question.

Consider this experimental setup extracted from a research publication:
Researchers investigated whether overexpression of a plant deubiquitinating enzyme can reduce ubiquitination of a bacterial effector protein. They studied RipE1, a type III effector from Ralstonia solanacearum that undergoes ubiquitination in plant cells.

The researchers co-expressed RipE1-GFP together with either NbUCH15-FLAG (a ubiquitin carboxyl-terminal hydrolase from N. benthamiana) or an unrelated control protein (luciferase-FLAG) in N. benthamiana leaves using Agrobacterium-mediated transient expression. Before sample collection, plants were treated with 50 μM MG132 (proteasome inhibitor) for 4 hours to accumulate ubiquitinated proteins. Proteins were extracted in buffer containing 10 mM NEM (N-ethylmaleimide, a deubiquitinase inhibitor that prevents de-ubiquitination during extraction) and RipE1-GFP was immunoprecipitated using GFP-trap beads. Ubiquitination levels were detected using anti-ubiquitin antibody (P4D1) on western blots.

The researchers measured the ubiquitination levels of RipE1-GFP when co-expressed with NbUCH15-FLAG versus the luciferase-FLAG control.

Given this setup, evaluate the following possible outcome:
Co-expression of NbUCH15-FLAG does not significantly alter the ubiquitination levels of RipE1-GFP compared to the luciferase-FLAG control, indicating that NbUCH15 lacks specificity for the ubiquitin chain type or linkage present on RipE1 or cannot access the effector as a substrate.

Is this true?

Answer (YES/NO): NO